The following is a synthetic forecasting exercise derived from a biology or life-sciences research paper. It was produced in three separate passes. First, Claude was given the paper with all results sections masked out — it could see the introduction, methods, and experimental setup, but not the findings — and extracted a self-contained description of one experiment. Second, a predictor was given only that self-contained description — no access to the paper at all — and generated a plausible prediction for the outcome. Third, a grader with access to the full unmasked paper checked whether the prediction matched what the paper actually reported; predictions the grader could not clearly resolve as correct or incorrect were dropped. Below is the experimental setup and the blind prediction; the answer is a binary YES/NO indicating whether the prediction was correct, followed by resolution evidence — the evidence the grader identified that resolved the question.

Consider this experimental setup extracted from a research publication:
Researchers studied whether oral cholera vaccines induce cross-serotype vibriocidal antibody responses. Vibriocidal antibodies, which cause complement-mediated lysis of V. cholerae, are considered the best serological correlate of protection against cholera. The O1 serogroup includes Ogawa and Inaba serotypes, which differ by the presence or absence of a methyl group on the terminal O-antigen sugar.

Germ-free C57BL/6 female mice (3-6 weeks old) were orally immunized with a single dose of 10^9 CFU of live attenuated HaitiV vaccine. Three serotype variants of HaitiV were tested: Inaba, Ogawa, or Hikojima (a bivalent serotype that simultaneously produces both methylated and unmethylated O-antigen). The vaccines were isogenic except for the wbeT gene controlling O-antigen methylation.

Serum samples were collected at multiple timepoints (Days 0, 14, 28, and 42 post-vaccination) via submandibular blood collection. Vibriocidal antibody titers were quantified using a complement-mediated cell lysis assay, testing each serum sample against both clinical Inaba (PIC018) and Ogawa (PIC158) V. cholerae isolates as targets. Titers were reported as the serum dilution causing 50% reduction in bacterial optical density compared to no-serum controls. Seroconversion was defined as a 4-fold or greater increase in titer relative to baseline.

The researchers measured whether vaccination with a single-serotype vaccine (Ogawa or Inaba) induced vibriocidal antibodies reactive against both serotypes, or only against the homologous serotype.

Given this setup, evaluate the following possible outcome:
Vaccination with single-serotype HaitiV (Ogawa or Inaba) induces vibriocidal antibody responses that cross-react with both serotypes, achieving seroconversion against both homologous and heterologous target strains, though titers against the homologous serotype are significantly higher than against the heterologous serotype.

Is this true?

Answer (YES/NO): NO